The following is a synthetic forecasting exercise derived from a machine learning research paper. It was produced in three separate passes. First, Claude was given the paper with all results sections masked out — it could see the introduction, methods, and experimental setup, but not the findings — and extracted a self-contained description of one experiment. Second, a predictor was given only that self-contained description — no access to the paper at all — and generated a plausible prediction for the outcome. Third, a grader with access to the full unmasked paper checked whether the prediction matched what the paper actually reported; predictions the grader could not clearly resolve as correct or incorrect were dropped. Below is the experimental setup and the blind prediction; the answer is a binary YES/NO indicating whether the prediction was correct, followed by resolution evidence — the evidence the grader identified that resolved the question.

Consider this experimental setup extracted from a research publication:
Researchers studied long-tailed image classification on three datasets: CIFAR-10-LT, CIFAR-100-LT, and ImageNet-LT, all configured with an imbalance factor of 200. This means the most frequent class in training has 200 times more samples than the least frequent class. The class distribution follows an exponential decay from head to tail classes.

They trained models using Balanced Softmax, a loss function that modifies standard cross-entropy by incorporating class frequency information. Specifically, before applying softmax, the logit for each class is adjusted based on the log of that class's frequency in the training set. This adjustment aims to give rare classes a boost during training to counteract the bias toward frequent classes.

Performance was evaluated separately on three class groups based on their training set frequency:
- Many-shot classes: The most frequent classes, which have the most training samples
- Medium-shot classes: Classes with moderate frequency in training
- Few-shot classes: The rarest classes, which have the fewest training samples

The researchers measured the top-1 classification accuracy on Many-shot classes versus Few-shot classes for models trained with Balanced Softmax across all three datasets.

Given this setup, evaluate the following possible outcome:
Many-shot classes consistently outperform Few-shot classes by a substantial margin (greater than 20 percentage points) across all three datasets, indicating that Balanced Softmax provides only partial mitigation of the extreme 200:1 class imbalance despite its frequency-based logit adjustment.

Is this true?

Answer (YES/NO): NO